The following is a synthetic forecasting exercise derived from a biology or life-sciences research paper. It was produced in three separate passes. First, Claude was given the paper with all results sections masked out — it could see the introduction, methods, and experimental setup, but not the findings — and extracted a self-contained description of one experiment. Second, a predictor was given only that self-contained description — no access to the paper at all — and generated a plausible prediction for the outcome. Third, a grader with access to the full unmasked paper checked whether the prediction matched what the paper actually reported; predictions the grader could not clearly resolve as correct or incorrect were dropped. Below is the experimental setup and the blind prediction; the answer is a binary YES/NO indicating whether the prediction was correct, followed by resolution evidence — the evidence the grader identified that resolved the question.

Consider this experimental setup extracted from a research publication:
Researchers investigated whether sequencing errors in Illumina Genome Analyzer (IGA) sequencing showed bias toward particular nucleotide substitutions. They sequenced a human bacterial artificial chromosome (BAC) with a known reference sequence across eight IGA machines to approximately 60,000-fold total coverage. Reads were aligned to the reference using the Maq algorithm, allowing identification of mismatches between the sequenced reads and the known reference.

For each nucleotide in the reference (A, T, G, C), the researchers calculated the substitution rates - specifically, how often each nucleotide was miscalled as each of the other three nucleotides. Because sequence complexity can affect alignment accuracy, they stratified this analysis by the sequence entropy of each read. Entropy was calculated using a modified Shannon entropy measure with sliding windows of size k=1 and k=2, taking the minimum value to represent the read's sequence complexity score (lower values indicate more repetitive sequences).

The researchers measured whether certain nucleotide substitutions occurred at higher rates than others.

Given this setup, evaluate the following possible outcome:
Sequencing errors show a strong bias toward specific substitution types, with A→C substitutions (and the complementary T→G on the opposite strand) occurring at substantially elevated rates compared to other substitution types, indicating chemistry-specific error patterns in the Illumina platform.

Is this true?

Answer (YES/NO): YES